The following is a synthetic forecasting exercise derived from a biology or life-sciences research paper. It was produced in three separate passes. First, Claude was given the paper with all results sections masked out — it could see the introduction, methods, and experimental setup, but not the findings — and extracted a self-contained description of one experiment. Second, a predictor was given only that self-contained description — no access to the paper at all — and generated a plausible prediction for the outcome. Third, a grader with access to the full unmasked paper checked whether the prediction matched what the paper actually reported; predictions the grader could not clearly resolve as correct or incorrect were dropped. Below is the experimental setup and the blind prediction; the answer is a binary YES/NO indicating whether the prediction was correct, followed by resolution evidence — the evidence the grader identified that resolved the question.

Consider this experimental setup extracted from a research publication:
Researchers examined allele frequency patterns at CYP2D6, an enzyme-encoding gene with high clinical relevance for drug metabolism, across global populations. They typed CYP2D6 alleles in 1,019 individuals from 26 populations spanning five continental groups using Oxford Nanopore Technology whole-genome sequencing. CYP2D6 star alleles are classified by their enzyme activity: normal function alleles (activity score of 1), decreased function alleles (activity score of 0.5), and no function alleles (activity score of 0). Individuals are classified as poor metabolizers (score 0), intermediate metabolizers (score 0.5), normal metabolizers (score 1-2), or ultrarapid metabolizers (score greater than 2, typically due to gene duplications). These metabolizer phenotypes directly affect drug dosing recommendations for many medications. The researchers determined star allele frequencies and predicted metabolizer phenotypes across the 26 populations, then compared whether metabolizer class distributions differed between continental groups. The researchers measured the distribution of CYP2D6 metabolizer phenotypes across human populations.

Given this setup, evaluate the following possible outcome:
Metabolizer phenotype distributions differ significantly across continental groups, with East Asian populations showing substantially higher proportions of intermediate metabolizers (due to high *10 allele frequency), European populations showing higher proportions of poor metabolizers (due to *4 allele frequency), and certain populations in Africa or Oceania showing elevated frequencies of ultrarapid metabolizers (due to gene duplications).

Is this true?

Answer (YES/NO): NO